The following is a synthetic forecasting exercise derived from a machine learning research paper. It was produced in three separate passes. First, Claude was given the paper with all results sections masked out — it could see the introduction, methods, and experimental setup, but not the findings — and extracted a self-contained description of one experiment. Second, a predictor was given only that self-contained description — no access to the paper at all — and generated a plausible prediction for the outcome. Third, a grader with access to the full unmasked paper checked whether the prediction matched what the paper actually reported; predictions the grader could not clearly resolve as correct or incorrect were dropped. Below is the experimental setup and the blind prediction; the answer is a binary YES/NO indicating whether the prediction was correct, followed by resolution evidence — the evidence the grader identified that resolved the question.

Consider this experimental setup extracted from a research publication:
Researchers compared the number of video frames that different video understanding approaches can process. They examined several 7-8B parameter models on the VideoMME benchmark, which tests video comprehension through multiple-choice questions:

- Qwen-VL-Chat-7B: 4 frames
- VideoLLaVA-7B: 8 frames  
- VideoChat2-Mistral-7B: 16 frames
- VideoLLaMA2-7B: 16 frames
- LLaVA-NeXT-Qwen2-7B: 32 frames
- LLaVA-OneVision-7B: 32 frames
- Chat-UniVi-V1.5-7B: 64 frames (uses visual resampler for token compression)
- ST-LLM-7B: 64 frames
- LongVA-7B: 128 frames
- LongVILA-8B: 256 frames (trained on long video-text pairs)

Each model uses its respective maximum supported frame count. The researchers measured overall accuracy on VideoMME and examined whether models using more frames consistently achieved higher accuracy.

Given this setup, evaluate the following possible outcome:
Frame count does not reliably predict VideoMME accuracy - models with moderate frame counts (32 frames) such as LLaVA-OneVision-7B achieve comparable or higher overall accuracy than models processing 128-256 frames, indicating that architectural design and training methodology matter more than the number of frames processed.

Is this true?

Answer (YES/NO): YES